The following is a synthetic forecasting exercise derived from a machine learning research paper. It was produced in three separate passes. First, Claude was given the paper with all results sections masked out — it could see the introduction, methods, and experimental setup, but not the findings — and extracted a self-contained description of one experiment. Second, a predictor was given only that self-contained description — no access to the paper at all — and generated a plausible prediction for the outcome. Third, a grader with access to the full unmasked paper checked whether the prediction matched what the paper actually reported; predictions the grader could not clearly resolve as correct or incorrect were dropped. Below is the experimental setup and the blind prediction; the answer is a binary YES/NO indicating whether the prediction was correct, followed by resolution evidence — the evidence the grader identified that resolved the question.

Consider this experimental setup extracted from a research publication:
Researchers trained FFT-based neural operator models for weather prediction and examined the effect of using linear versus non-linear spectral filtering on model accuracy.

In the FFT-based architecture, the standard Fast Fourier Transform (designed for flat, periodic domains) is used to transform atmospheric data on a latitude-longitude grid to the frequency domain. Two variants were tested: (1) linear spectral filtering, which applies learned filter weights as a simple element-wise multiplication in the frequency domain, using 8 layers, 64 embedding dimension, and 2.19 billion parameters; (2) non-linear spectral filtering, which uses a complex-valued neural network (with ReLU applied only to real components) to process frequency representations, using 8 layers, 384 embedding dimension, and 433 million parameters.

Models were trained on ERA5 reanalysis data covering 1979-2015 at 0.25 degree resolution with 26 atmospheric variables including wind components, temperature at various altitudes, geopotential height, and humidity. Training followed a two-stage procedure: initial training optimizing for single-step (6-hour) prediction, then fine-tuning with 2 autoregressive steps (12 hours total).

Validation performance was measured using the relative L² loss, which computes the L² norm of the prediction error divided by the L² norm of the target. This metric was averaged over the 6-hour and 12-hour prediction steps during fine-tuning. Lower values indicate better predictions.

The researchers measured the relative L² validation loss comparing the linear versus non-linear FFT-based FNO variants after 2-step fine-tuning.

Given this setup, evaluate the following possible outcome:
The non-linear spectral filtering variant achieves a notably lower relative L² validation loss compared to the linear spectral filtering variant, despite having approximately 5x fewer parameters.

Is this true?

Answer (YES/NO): YES